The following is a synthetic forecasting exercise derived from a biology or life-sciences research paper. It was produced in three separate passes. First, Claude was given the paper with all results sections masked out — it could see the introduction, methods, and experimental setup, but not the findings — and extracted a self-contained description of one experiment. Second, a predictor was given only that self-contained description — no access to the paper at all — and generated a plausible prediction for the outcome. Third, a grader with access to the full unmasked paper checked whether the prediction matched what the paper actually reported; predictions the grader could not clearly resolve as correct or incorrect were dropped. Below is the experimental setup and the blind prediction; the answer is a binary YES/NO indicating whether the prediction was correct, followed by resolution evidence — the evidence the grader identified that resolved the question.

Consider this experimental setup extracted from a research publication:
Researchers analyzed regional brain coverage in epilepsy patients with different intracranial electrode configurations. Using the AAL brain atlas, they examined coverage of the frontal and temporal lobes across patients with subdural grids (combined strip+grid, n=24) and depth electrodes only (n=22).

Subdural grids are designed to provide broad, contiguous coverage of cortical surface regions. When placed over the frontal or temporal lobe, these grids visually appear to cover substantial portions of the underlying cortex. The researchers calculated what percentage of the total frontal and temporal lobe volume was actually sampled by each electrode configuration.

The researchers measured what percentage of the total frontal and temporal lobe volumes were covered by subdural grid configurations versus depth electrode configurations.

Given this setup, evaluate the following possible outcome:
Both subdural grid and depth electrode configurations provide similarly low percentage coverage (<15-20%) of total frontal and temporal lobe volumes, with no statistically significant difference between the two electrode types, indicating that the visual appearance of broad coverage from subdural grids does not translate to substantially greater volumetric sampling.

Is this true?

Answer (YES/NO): YES